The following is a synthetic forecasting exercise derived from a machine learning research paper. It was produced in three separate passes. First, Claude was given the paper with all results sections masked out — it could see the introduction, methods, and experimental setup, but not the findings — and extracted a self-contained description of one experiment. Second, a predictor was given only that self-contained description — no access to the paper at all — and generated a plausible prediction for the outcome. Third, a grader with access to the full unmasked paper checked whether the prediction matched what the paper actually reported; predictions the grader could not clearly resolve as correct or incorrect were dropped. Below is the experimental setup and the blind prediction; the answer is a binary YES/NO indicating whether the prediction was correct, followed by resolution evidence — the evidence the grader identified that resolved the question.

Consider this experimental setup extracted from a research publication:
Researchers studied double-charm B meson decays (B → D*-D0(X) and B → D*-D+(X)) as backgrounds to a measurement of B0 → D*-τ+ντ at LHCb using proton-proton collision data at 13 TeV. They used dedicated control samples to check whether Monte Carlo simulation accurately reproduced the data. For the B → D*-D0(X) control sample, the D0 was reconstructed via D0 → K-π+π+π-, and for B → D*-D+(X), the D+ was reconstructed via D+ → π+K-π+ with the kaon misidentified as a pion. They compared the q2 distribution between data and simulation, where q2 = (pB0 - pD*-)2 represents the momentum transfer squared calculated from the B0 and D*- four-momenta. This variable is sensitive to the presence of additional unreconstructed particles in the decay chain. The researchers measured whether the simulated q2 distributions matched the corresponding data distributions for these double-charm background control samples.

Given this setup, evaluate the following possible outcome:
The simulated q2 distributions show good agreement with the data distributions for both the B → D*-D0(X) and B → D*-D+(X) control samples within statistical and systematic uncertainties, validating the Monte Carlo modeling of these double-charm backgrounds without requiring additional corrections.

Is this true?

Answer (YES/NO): NO